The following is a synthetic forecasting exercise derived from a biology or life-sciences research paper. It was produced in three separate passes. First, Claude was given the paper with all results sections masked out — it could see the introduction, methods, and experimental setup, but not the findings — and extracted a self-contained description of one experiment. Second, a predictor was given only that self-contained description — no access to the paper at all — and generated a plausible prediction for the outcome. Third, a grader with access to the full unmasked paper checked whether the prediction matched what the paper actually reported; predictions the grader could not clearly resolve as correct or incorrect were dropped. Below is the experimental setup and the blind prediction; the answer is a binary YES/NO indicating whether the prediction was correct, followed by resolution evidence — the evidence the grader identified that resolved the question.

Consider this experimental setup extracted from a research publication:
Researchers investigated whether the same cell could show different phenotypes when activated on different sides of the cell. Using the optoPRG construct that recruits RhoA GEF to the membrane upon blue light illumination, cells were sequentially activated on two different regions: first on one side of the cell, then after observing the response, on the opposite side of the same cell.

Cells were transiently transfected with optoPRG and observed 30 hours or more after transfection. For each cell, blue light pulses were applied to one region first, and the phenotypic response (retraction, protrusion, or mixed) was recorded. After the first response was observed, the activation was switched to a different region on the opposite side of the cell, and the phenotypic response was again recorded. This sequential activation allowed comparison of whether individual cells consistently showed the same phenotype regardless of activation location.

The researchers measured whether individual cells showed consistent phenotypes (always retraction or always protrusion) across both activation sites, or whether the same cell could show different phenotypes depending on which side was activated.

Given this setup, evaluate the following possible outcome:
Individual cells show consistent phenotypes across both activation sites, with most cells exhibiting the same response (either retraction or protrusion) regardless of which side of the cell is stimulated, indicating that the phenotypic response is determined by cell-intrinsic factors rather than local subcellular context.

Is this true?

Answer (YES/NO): YES